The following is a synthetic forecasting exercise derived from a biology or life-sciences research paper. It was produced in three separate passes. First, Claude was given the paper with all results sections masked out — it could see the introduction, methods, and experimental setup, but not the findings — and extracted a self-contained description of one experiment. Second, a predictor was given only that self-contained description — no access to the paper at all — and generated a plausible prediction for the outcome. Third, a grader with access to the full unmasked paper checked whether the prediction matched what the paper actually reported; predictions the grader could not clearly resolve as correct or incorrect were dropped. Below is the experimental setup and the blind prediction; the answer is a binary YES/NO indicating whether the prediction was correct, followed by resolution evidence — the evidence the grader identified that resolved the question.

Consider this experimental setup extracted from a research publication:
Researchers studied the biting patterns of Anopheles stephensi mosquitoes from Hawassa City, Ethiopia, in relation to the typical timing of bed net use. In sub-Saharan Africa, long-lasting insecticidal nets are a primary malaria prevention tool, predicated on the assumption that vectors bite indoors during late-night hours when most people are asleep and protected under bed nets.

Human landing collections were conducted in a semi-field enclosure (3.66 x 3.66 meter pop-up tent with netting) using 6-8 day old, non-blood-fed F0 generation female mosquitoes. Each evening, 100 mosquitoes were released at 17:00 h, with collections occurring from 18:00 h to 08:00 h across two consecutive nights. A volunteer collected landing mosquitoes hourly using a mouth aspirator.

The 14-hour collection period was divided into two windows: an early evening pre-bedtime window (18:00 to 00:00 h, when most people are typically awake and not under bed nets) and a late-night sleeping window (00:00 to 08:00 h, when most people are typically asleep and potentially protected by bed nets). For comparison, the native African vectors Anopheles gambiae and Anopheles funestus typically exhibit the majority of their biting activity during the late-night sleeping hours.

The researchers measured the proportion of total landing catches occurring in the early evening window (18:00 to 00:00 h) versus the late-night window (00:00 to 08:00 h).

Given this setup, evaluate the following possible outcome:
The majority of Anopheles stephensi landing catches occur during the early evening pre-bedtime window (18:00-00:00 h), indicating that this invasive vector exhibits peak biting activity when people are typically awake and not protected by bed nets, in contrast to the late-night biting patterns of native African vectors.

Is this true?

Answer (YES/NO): YES